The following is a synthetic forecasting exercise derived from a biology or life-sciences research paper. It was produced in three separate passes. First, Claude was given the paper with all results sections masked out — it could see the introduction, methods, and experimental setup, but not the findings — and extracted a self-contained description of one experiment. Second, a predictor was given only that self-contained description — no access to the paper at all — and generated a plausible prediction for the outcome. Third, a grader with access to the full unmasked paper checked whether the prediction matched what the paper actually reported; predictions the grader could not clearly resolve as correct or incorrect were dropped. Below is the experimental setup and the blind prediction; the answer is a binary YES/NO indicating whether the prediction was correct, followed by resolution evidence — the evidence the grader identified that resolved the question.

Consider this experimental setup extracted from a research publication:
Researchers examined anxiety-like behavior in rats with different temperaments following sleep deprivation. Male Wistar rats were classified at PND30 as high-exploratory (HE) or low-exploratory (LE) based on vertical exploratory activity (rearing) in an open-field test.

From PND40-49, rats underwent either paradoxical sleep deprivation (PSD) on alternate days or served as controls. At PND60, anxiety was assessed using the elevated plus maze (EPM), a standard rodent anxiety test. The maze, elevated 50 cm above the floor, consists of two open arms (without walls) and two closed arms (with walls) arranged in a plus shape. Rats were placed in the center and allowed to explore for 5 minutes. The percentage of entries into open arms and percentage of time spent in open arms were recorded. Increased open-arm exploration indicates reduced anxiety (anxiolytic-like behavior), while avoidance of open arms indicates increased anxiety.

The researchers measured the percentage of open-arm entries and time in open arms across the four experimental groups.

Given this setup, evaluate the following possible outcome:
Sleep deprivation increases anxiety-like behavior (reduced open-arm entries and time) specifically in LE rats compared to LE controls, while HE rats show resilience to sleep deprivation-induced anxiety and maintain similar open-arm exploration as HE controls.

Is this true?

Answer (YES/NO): NO